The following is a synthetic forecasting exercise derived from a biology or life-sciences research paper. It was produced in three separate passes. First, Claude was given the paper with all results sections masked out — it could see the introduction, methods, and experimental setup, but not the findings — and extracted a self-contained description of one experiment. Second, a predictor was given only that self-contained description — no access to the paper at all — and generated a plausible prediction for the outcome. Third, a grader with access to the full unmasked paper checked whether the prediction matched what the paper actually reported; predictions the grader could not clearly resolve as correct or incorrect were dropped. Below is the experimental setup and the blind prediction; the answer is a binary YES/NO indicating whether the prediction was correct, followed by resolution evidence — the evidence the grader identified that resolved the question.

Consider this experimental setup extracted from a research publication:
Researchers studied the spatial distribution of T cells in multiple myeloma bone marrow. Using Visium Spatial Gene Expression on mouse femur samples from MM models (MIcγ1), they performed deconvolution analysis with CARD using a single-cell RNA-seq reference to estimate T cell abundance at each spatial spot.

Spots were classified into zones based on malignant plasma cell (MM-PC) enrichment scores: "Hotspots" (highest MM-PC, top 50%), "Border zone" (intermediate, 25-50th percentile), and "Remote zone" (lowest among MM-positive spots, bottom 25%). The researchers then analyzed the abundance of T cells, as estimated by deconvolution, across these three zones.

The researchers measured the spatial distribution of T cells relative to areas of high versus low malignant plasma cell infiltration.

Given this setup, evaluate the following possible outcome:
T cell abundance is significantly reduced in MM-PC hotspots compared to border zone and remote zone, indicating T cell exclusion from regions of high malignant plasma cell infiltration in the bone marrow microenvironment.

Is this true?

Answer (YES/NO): NO